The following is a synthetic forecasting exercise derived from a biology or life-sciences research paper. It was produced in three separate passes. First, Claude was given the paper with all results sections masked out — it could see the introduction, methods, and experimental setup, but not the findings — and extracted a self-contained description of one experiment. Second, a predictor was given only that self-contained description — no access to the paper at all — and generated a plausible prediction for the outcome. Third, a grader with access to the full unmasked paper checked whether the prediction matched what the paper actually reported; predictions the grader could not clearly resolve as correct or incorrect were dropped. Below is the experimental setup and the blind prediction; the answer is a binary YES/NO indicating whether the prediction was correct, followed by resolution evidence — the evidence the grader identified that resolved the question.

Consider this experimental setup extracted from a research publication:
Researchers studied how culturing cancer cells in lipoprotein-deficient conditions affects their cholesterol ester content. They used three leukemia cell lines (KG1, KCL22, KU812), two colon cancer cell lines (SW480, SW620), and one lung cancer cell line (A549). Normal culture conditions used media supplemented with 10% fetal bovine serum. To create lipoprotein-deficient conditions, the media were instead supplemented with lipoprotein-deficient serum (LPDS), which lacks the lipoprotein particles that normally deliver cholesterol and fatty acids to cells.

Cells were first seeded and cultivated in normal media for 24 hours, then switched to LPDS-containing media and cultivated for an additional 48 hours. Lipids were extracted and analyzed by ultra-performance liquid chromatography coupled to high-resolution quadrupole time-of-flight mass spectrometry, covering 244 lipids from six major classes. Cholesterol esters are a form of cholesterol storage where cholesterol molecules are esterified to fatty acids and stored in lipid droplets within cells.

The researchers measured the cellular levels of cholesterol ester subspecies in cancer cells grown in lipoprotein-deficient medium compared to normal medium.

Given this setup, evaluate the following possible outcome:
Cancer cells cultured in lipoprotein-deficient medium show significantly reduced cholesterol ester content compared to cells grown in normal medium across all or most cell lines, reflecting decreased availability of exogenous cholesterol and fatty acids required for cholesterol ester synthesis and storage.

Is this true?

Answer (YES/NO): YES